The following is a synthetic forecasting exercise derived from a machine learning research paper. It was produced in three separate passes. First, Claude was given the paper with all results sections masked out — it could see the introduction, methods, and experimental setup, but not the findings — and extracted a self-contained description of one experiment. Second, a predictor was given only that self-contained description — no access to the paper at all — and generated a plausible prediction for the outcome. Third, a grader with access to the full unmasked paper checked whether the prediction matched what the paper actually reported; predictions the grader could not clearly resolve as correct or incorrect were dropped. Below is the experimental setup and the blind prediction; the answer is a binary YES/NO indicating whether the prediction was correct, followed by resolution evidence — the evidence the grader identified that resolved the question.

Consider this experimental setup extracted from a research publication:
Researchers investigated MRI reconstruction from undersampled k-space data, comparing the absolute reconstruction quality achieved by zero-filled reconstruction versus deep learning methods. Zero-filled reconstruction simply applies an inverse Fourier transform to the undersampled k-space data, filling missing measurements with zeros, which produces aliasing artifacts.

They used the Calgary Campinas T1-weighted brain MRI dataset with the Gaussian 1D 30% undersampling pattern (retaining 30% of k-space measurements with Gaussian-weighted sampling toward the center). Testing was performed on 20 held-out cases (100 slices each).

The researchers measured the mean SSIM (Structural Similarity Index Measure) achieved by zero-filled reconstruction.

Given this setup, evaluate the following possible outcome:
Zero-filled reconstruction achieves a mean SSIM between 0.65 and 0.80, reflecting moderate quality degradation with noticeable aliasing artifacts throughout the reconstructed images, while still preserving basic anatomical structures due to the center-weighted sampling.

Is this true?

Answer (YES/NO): NO